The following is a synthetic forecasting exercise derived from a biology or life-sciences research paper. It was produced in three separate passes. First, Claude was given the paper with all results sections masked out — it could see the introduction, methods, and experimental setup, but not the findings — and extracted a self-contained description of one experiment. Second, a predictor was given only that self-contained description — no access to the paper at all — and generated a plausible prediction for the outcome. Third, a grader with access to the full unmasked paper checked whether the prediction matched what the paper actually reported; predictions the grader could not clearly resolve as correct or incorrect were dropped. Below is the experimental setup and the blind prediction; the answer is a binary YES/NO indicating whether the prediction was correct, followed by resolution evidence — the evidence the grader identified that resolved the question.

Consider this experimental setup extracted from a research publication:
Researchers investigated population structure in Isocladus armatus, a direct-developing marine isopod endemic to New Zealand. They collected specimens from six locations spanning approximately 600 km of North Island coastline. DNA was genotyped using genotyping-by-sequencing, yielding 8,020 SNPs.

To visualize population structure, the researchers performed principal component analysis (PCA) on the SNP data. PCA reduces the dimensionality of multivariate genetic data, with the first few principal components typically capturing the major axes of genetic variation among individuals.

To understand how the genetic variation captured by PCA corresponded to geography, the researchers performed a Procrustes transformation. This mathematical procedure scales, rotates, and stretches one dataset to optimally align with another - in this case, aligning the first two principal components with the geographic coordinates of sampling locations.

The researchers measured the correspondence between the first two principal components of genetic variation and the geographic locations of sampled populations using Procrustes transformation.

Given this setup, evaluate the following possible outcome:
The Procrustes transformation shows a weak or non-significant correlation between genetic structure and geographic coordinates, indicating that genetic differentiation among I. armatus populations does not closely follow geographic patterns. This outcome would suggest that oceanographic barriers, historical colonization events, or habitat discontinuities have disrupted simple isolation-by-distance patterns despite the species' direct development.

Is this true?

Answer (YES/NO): NO